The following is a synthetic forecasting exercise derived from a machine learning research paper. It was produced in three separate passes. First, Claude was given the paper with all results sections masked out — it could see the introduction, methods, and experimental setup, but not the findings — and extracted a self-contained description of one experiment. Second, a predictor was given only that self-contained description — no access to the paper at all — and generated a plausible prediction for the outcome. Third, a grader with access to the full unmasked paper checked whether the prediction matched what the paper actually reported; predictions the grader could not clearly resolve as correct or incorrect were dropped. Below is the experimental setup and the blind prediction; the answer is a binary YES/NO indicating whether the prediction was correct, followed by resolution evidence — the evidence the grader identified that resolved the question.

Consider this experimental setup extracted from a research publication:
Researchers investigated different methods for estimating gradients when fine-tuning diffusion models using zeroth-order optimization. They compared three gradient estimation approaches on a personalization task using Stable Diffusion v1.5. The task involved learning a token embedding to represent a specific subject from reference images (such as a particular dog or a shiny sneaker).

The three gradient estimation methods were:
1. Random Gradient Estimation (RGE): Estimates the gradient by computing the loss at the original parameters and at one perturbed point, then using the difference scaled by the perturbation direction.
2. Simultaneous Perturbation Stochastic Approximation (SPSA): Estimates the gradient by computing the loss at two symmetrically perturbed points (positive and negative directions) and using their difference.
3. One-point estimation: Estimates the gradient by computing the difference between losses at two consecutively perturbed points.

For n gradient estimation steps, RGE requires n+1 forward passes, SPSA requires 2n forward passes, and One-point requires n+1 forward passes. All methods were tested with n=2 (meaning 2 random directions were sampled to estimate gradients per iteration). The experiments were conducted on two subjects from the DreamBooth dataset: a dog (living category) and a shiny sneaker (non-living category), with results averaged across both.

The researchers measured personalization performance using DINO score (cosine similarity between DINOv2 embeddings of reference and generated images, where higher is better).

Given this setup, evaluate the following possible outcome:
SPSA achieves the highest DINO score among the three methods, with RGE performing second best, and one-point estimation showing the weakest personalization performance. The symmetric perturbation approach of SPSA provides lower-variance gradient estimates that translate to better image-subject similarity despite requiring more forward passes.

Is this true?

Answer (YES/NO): NO